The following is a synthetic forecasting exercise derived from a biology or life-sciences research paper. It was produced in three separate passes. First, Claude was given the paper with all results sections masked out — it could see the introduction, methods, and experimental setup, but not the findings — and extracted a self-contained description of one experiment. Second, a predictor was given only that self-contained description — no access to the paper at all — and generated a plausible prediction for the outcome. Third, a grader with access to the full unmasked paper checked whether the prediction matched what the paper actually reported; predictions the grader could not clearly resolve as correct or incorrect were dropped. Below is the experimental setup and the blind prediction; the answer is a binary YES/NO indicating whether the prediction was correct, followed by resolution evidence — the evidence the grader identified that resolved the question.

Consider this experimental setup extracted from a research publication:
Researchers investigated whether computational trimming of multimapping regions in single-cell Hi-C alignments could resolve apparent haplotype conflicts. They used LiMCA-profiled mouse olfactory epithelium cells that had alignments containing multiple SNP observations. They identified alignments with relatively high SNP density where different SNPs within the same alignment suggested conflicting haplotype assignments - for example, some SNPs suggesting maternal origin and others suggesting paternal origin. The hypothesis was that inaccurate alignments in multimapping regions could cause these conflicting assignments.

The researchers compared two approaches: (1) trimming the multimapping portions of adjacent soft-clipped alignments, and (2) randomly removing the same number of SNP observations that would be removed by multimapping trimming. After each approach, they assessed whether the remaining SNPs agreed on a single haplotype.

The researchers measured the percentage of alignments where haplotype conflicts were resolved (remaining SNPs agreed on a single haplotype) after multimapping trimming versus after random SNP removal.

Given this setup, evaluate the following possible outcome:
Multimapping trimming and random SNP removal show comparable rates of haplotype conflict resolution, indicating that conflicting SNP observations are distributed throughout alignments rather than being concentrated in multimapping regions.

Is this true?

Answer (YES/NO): NO